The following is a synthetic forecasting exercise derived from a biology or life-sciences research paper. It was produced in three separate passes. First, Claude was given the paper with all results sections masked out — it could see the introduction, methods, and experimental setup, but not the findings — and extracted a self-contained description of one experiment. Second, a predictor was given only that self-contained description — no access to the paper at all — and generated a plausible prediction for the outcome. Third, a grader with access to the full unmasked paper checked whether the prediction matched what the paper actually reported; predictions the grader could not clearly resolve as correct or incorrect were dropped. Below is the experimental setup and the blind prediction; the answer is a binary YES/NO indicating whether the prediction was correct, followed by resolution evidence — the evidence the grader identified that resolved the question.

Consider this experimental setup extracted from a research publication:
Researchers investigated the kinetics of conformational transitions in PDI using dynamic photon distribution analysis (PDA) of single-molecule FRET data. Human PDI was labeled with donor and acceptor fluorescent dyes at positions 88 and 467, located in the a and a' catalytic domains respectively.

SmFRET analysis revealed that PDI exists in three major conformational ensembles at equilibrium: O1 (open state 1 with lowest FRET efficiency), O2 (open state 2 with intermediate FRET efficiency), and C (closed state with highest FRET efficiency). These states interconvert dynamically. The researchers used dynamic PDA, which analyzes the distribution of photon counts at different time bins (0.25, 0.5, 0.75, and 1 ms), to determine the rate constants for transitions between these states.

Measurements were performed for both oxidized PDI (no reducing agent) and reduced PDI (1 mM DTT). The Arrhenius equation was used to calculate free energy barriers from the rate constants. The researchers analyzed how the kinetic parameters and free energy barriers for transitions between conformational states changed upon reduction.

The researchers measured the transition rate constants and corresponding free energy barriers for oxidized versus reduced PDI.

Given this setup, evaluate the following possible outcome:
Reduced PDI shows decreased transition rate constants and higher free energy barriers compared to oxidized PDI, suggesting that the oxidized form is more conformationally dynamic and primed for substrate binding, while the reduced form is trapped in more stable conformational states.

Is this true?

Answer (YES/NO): NO